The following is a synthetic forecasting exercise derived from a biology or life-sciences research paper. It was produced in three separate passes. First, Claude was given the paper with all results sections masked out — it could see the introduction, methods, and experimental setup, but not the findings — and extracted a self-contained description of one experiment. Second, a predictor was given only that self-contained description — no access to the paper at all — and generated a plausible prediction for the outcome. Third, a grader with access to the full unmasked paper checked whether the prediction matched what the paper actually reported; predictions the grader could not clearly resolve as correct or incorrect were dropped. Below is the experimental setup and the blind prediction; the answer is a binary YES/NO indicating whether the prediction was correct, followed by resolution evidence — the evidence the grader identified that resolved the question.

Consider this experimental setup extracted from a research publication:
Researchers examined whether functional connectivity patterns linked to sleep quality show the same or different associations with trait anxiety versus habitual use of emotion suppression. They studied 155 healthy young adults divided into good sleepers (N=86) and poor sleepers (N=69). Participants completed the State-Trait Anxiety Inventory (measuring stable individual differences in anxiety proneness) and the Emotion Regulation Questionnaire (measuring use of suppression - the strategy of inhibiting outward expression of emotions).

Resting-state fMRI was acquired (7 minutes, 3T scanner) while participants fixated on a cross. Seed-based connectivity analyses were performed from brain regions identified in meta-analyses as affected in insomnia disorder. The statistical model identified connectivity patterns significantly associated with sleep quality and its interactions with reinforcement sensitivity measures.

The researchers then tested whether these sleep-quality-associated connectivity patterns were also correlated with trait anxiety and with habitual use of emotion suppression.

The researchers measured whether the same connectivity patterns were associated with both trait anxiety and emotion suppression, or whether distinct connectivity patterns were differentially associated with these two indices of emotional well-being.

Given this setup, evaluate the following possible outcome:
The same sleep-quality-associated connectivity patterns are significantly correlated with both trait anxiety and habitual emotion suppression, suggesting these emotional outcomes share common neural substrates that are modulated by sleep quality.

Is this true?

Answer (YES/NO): NO